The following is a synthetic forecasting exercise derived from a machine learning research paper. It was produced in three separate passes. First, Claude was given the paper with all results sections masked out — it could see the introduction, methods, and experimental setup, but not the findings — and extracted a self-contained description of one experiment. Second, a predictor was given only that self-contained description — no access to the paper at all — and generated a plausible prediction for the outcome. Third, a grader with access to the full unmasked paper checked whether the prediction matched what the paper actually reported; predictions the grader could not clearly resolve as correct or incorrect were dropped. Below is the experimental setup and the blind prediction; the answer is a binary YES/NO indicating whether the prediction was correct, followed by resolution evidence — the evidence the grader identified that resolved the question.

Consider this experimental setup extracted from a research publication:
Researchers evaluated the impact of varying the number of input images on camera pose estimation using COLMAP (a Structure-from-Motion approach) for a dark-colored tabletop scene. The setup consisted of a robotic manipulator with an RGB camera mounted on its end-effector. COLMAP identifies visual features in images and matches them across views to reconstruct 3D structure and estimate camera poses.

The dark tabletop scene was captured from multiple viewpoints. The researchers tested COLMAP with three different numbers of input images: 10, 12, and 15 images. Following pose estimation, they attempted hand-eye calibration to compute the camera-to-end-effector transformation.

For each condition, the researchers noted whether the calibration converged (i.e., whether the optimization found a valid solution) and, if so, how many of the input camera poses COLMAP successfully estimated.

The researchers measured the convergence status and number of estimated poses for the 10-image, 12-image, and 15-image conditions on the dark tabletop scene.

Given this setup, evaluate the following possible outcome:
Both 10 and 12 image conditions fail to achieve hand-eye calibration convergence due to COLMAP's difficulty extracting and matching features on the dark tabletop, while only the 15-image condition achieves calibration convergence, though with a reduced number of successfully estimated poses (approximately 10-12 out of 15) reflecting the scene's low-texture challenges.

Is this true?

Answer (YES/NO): YES